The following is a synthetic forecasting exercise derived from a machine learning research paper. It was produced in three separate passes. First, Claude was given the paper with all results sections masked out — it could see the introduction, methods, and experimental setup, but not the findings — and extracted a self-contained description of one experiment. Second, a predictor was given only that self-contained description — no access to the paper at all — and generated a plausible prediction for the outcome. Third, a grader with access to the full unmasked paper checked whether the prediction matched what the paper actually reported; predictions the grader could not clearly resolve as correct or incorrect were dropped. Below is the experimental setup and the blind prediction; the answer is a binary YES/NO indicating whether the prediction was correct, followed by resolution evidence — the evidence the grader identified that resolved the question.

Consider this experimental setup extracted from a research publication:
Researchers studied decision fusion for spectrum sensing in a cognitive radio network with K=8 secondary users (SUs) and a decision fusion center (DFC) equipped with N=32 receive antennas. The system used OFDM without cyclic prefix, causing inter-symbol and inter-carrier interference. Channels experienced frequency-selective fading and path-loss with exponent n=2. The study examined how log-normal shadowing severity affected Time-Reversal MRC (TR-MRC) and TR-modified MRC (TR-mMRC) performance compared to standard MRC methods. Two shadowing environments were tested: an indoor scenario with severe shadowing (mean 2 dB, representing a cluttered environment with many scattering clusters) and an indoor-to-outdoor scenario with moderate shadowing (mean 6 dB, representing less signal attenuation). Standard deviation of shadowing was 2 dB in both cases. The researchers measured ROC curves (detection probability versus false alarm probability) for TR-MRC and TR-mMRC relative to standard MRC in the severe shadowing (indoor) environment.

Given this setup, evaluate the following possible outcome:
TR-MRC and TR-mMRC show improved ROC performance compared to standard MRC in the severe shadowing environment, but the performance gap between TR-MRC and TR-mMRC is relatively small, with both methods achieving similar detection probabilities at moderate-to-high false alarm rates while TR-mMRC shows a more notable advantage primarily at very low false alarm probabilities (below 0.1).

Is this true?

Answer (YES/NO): NO